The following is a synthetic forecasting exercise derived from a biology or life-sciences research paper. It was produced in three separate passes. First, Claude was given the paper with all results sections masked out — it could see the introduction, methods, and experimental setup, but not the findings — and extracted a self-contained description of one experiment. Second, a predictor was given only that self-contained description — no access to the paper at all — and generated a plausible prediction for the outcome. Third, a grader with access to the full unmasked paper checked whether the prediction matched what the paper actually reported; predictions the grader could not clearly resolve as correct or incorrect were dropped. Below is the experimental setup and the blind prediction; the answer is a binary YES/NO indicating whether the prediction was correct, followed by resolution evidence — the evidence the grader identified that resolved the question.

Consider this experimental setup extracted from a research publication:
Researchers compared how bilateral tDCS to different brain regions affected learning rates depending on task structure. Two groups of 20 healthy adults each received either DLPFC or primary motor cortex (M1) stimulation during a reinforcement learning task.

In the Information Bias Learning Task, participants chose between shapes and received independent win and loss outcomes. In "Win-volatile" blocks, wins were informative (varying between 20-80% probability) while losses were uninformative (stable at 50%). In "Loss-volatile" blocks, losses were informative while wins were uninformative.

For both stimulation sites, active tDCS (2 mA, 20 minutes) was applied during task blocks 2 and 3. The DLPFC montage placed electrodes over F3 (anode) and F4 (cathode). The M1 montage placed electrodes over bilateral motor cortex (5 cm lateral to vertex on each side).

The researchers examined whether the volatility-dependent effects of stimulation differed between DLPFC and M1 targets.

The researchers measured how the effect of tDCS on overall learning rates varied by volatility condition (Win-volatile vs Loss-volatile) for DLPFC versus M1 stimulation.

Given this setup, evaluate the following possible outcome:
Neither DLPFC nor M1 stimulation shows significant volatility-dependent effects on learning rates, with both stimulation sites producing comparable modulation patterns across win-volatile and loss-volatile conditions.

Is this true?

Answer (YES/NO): NO